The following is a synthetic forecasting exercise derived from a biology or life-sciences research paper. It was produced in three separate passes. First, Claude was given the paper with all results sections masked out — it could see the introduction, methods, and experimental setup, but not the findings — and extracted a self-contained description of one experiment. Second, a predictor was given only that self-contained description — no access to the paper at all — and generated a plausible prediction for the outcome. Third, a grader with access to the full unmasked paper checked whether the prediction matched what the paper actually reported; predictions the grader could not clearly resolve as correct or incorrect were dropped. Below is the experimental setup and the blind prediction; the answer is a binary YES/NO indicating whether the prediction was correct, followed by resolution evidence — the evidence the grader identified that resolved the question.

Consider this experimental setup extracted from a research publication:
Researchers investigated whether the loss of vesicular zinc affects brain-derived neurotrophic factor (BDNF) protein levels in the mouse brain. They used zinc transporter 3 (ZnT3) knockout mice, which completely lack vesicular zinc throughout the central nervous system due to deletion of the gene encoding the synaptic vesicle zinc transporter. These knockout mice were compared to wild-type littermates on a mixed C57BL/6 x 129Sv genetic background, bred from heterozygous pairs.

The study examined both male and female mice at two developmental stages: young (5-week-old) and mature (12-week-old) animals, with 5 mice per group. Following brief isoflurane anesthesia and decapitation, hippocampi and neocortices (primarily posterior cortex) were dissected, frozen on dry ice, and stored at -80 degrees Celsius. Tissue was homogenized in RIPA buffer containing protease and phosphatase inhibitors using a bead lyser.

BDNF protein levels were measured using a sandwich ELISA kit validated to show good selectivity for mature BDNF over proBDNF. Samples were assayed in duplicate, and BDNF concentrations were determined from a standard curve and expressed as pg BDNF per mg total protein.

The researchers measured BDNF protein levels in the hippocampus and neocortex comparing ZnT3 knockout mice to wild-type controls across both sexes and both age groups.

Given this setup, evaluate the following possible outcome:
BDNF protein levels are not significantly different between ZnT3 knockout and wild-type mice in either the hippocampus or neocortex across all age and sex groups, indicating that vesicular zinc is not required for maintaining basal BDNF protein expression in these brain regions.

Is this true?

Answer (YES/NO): YES